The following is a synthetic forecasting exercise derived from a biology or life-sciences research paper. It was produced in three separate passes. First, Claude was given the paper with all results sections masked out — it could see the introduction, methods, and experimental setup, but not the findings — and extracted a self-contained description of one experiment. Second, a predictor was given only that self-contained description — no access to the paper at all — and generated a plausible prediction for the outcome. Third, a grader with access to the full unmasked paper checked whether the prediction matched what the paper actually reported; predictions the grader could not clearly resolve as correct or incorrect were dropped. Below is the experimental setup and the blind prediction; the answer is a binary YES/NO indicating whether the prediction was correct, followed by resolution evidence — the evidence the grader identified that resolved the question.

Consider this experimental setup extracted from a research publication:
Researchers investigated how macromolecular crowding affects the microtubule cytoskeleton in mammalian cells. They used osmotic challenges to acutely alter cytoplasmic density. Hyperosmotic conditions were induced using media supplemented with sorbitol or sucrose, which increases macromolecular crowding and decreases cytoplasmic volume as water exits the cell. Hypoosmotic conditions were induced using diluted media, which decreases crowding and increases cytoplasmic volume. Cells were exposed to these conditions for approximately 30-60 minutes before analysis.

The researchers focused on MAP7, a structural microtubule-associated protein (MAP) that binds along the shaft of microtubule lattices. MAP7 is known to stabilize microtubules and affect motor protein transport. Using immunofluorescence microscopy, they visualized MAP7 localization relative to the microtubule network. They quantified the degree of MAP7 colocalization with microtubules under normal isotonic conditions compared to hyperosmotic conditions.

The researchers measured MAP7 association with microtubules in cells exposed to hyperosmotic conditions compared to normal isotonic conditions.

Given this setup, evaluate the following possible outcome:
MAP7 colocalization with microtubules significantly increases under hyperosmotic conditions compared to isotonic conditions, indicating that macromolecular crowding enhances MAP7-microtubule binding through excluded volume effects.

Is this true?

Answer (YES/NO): YES